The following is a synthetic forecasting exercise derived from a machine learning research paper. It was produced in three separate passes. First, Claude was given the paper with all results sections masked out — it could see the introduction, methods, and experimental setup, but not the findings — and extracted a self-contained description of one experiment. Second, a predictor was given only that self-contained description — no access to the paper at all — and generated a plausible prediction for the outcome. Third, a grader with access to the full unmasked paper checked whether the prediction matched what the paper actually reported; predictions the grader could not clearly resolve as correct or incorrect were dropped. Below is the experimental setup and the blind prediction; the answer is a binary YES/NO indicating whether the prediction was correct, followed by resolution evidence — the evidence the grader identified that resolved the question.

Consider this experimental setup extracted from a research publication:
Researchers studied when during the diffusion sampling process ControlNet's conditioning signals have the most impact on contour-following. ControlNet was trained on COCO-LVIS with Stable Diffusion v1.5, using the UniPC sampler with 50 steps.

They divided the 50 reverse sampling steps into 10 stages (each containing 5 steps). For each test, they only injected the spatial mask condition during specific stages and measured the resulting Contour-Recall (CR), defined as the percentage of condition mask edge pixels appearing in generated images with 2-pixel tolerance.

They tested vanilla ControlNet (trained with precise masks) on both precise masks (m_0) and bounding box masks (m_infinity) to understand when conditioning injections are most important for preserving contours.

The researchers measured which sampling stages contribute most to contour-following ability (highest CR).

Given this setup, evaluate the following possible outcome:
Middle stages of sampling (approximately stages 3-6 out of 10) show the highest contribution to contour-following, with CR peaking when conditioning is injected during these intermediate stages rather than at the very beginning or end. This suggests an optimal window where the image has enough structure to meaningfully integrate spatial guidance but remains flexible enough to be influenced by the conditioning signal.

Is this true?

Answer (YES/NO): NO